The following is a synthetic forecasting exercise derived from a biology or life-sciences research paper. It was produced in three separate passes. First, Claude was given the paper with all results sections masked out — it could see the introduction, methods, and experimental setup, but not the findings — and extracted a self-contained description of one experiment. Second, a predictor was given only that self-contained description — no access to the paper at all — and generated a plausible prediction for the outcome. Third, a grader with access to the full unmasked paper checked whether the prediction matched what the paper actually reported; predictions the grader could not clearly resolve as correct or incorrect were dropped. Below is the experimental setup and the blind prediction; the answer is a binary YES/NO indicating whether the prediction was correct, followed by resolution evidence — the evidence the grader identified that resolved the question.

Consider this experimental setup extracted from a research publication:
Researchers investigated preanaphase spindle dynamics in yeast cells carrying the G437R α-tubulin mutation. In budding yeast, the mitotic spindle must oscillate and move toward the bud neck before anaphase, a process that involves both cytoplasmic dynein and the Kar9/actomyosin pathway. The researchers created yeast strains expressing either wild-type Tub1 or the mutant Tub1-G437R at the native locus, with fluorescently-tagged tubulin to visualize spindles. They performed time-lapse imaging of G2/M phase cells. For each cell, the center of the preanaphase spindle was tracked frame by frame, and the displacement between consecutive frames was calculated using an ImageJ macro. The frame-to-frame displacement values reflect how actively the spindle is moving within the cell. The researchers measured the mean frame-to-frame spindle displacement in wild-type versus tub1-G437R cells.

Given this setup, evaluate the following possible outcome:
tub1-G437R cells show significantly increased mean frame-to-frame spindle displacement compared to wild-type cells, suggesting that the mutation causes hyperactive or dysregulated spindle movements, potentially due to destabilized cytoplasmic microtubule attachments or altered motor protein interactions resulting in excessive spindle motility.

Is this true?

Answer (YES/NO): YES